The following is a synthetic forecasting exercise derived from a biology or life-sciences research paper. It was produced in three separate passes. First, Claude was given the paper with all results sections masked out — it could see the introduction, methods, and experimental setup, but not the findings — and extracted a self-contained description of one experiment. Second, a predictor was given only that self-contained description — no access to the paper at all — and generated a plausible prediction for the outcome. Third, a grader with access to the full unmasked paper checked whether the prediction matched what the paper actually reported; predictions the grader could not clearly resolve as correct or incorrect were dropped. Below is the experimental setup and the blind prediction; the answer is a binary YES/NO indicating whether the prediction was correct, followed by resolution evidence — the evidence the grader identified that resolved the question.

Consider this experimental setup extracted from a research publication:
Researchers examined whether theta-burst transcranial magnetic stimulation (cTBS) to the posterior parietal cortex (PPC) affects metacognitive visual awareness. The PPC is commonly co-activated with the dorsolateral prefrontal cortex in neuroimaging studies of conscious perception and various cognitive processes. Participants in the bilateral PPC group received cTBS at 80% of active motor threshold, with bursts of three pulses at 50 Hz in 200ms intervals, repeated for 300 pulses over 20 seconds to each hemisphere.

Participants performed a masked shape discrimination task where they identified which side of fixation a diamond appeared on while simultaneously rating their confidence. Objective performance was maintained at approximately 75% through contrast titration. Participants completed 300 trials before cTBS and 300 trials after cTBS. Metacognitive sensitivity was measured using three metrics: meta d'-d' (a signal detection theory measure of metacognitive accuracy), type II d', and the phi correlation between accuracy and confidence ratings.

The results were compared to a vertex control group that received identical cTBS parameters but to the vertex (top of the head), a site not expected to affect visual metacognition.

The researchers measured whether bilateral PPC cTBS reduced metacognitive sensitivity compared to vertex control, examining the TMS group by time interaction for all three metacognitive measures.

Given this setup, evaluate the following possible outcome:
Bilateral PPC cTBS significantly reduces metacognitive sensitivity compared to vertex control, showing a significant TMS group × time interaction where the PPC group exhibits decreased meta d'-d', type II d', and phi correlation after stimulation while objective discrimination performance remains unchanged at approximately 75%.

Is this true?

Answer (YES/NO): NO